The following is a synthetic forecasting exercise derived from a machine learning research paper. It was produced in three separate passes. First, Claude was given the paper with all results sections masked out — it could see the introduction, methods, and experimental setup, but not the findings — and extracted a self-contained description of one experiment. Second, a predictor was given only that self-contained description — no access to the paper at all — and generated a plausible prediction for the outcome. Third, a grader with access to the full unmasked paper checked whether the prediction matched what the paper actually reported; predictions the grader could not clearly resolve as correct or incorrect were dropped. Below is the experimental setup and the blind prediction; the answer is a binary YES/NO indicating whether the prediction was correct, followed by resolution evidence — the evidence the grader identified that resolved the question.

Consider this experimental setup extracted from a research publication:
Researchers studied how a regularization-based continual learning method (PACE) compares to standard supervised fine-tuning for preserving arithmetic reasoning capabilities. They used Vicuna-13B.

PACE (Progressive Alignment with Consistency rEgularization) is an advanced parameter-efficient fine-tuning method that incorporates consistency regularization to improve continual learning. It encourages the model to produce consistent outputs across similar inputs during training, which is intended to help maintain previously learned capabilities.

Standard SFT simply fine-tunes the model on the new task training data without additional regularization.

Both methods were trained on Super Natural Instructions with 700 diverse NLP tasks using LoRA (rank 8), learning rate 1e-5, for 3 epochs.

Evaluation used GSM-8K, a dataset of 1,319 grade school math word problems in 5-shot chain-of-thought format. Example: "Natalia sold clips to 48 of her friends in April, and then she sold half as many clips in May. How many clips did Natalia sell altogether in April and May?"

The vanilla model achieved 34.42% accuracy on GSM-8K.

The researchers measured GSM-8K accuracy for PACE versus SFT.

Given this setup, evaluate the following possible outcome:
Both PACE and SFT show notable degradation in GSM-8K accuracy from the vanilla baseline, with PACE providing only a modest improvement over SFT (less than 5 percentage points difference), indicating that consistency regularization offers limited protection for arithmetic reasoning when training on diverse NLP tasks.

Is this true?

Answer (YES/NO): NO